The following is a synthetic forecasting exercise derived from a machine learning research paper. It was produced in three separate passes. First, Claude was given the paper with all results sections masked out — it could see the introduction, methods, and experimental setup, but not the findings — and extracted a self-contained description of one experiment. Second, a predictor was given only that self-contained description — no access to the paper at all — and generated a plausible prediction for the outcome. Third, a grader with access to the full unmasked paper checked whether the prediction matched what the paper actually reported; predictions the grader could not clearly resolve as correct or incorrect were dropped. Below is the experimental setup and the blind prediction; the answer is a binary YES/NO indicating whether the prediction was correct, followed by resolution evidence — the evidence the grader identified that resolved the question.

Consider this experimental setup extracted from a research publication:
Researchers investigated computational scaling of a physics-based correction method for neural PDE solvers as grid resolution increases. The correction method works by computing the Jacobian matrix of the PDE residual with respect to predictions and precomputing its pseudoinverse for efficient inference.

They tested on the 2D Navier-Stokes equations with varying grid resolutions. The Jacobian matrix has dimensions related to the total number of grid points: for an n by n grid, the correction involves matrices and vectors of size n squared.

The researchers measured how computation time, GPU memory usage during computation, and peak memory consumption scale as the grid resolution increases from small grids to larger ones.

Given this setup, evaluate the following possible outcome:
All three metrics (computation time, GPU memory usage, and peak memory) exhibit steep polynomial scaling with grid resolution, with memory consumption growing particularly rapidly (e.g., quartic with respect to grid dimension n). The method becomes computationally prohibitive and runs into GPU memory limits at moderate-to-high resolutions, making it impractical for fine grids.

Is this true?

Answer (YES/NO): NO